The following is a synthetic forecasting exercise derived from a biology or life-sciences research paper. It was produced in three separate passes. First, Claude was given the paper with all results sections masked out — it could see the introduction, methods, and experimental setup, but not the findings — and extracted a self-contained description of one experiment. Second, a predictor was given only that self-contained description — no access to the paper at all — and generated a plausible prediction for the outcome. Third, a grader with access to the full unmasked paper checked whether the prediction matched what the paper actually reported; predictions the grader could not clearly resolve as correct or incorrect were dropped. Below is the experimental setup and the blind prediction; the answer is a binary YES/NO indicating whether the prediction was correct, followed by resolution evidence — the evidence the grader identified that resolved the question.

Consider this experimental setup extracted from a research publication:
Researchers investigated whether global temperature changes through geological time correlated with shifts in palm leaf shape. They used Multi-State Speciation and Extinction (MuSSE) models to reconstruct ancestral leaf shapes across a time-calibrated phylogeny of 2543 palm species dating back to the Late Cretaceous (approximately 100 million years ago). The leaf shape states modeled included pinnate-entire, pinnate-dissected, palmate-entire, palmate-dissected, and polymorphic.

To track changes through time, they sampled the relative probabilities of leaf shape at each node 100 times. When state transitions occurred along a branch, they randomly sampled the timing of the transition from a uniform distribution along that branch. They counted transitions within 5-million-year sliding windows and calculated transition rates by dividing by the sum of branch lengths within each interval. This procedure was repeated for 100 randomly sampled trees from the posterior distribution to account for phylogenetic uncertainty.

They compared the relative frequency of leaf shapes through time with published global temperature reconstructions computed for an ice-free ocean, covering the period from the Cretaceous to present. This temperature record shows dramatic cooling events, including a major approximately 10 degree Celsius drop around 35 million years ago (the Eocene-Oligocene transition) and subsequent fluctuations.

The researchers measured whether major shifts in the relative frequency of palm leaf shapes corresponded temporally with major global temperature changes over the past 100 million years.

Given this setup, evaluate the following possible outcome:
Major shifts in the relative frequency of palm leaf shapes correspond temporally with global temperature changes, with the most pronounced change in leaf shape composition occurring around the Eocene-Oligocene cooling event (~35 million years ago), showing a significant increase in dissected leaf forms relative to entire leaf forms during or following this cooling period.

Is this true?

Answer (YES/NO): NO